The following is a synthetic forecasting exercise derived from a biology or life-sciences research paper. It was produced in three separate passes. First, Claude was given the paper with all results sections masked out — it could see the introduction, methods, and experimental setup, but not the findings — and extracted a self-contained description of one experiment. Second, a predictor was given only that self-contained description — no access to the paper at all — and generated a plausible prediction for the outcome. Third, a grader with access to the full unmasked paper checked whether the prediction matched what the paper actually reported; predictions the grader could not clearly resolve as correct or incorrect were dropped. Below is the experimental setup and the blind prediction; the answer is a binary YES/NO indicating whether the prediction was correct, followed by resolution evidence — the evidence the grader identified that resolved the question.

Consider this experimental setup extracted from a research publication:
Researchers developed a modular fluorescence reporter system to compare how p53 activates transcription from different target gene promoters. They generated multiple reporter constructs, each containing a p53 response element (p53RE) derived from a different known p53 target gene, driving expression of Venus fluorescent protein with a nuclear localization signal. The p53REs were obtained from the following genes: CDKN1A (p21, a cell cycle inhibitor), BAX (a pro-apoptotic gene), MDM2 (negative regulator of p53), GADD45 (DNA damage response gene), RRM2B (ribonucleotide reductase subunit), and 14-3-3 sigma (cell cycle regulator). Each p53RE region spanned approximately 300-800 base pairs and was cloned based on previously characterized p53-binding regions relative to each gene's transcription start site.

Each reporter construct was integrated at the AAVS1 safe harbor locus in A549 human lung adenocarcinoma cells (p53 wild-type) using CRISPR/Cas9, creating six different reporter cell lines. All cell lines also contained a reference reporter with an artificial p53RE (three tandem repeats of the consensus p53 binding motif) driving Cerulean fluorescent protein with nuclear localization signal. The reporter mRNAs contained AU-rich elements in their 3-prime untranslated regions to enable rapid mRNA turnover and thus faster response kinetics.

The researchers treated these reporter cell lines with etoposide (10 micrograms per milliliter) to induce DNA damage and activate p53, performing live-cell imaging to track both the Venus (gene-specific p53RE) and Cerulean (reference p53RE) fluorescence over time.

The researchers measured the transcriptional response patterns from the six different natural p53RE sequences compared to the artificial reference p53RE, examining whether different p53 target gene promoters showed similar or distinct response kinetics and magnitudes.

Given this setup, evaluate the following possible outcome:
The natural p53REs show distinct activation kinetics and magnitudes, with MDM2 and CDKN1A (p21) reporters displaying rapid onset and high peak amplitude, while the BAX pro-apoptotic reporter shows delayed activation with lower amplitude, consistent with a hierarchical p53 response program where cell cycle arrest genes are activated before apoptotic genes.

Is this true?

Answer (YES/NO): NO